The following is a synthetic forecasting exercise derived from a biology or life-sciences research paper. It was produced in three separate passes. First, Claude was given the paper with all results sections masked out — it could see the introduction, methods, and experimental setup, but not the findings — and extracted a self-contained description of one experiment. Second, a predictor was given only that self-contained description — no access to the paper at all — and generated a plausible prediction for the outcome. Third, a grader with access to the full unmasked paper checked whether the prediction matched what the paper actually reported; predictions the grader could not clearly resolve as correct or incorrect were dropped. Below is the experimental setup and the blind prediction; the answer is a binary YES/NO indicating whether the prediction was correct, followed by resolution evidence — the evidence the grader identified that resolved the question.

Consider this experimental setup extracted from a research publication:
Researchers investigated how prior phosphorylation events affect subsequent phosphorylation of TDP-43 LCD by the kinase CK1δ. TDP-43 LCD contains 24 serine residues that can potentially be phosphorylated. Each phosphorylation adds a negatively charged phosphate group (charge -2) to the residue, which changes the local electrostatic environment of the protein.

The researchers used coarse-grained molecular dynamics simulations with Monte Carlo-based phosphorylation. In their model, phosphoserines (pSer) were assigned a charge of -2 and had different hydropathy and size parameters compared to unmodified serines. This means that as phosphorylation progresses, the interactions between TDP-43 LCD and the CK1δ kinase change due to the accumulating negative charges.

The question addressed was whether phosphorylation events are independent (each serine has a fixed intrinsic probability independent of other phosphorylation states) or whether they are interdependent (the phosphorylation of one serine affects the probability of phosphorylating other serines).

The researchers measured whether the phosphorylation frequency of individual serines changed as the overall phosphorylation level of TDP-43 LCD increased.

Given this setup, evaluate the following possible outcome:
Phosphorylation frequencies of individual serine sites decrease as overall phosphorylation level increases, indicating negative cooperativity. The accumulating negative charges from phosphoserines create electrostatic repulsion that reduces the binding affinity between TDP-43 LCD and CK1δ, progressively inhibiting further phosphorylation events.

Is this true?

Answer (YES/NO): NO